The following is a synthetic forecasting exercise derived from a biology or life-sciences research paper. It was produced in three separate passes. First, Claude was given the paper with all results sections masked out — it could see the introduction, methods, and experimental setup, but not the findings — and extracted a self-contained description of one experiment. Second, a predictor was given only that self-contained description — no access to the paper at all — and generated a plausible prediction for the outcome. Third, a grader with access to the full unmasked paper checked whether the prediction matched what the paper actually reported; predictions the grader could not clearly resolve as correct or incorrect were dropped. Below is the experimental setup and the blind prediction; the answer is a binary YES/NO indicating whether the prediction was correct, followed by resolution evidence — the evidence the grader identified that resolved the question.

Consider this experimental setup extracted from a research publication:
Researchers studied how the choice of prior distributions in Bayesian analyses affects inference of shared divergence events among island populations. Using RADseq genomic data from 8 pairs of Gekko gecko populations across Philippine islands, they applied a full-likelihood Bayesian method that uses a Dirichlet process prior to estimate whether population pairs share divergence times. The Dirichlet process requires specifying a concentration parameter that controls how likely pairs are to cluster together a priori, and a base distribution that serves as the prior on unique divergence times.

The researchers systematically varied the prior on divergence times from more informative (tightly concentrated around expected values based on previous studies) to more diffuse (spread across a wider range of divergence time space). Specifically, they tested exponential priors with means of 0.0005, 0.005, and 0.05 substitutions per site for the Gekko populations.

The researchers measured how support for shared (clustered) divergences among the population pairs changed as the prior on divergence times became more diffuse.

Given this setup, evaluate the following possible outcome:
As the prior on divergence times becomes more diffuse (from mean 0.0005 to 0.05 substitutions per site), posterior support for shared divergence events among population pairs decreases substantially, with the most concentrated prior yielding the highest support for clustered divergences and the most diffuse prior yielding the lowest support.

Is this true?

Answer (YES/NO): NO